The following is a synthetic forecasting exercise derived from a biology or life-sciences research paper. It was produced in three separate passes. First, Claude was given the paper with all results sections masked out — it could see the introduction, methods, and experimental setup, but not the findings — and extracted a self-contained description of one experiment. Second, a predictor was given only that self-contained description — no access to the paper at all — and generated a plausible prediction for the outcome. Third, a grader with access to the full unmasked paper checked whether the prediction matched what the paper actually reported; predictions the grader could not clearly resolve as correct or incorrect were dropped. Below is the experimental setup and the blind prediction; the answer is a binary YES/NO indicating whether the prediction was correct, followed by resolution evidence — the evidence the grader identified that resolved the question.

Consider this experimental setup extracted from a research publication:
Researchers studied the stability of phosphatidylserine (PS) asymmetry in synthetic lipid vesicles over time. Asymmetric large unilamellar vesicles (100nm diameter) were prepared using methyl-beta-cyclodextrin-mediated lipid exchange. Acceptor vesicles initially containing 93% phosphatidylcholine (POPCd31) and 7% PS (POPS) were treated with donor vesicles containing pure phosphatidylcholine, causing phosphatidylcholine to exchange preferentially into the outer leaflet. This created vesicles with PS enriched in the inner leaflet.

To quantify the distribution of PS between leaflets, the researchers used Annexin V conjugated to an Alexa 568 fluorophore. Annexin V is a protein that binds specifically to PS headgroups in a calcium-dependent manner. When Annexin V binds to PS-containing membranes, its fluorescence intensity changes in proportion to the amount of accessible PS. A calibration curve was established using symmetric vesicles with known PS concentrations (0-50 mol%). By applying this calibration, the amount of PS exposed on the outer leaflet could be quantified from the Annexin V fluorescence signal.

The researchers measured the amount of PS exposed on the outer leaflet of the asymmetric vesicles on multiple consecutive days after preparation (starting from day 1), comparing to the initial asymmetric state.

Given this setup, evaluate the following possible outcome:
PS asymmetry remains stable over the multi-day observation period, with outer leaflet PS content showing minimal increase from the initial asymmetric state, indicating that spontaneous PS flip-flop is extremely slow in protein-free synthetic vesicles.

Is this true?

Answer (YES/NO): YES